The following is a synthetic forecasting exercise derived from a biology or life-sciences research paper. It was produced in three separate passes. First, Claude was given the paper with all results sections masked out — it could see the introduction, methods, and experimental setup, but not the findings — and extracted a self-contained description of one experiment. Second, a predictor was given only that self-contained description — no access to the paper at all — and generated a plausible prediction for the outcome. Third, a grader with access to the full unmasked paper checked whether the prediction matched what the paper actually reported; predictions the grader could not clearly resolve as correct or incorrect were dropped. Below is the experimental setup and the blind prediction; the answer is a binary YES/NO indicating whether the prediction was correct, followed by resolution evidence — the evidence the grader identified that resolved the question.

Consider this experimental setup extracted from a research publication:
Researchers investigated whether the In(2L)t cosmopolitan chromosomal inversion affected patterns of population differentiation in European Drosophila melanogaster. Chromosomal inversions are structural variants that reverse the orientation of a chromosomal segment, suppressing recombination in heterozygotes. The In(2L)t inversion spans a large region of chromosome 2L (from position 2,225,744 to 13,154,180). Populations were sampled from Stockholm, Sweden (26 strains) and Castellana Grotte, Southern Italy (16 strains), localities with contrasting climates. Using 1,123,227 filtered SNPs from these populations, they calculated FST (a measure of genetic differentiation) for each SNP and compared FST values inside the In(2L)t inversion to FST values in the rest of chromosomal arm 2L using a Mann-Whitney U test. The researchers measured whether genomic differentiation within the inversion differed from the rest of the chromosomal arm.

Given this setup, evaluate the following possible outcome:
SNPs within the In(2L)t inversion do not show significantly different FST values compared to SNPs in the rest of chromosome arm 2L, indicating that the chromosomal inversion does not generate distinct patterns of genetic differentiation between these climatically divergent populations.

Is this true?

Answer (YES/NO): NO